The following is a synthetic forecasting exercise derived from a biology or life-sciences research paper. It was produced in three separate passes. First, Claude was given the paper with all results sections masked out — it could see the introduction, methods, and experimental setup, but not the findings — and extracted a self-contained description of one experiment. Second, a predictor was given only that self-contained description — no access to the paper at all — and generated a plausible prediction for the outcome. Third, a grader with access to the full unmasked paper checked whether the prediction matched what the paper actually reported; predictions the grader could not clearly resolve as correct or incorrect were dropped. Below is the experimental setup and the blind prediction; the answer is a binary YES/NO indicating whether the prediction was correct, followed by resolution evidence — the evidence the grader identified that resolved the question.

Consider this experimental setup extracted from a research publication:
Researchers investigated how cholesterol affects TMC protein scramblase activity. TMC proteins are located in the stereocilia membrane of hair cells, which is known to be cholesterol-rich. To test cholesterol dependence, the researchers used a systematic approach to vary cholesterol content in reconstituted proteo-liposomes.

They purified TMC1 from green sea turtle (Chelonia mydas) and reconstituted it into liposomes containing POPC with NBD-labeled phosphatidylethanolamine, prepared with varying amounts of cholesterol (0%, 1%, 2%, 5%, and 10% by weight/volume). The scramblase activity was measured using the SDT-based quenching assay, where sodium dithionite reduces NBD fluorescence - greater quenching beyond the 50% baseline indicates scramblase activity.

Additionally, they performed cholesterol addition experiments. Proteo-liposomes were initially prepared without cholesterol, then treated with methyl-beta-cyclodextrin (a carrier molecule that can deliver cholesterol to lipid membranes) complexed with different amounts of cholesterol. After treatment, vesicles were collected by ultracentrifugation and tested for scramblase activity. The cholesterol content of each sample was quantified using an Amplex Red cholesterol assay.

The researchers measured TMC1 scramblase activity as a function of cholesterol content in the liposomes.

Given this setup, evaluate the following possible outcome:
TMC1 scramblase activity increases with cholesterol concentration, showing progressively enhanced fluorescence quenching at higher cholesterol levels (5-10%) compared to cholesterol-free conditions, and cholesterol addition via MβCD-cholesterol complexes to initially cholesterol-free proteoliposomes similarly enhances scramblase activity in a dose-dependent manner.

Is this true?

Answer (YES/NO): NO